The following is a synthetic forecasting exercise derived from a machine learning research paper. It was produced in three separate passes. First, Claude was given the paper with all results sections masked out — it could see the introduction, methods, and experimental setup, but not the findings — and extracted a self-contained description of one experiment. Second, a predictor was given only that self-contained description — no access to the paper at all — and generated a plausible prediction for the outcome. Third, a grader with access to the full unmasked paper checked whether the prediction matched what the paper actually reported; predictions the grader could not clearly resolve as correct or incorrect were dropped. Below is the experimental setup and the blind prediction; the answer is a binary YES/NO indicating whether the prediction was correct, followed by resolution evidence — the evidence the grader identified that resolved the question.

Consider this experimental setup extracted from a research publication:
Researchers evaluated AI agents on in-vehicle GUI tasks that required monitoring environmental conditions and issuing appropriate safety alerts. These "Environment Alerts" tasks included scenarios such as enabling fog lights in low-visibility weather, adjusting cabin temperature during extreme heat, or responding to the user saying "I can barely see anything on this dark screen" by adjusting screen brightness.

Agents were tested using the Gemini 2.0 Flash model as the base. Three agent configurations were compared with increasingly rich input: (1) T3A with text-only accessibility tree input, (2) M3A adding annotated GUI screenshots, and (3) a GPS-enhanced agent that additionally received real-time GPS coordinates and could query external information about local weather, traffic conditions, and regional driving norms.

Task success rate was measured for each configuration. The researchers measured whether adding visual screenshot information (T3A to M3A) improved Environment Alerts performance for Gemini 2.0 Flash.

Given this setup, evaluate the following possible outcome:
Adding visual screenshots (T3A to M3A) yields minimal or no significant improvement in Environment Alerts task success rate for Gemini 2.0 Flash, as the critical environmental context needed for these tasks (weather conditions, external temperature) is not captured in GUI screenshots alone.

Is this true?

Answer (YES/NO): YES